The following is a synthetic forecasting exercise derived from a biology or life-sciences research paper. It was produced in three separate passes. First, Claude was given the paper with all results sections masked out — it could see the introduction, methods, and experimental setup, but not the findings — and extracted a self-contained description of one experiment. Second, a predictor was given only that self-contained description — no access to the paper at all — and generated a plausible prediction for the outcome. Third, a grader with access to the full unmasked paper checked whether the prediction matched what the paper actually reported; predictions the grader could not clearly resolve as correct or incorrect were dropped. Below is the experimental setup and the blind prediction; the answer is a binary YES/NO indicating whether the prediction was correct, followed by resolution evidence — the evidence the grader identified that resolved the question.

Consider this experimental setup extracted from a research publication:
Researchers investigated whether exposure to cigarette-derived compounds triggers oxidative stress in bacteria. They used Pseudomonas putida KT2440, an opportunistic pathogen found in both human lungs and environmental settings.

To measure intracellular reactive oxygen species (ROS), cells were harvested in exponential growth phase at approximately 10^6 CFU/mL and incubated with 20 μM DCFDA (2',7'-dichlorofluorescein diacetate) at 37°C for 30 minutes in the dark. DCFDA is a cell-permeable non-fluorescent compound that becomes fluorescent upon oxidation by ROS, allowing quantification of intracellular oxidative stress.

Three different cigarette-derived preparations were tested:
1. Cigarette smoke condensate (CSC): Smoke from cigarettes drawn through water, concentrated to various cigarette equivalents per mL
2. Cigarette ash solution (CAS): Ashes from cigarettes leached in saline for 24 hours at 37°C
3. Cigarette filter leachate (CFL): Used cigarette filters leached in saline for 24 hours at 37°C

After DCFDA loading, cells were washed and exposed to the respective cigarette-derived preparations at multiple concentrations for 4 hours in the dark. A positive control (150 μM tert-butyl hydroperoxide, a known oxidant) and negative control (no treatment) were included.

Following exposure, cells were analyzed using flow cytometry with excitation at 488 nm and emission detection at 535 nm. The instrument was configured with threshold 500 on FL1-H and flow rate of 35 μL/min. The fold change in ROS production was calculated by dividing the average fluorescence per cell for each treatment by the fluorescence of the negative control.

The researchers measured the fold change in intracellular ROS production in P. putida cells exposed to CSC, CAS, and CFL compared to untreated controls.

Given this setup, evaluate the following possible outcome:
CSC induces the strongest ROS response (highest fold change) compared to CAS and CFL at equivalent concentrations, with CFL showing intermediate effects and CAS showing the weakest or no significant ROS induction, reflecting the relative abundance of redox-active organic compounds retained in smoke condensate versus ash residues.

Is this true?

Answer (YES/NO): NO